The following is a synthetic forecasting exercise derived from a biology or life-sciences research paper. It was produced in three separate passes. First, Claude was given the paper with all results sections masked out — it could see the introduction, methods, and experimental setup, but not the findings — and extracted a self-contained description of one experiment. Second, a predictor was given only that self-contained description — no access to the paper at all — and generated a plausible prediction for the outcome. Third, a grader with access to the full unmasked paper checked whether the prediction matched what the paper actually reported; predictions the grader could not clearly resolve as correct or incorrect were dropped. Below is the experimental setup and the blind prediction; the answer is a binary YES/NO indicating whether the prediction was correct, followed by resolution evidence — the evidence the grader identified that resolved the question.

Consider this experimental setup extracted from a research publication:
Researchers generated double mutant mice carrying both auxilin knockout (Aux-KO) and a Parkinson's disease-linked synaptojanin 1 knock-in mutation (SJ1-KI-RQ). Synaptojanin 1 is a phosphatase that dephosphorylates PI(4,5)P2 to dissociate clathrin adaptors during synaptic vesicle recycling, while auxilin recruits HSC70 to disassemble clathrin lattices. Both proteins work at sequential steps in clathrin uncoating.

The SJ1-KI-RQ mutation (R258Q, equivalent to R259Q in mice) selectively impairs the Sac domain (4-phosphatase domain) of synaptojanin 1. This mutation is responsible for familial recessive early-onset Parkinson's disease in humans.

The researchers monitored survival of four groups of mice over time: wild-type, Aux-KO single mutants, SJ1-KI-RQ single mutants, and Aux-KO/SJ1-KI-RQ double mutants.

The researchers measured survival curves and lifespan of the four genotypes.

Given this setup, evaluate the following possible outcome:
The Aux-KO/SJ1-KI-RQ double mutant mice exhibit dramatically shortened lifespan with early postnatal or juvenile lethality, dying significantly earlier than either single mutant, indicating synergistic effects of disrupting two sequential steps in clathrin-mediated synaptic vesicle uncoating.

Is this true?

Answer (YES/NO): YES